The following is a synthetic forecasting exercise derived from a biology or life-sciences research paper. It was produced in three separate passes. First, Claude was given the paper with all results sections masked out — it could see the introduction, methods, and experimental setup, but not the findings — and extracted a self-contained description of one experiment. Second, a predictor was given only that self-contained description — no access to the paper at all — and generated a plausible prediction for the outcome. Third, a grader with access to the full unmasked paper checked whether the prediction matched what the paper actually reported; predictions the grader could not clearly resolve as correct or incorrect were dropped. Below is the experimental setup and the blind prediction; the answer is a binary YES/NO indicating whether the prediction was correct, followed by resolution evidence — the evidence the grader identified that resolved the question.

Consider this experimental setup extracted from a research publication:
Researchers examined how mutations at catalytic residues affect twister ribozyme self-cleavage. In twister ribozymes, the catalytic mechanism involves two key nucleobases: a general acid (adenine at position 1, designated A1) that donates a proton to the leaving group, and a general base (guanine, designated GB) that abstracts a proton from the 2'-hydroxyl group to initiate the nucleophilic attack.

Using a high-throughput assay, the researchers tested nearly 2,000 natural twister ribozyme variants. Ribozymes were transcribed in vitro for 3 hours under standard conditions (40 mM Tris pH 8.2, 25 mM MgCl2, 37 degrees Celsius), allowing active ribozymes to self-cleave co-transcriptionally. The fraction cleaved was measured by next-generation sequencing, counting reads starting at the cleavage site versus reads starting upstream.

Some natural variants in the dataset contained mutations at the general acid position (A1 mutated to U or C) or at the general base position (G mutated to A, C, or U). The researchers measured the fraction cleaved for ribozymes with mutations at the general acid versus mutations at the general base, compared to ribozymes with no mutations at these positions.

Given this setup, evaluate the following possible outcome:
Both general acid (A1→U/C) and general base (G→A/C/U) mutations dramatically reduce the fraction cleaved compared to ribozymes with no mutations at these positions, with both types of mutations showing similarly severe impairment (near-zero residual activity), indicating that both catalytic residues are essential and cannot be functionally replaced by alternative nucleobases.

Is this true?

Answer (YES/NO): NO